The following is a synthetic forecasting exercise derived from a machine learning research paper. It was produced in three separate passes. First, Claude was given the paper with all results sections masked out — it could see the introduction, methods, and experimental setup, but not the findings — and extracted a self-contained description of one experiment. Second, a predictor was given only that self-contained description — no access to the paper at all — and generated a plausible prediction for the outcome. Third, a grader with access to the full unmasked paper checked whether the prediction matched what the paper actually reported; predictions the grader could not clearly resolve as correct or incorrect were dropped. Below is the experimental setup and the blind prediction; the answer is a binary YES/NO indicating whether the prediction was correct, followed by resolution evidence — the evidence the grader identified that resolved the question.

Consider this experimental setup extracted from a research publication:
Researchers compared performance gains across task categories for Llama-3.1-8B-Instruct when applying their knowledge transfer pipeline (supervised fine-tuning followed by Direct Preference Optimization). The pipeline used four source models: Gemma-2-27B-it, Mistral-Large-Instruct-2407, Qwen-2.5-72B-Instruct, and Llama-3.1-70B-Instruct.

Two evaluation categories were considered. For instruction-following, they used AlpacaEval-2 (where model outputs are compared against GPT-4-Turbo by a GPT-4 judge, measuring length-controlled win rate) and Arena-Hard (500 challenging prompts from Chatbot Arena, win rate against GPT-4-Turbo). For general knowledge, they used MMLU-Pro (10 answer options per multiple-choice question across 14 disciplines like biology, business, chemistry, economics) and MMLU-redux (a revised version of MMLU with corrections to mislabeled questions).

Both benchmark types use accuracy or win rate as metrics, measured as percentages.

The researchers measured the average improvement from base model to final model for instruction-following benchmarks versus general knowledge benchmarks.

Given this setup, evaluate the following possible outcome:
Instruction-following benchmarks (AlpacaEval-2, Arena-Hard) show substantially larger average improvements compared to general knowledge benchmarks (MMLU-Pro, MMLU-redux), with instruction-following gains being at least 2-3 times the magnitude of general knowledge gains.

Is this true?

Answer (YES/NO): YES